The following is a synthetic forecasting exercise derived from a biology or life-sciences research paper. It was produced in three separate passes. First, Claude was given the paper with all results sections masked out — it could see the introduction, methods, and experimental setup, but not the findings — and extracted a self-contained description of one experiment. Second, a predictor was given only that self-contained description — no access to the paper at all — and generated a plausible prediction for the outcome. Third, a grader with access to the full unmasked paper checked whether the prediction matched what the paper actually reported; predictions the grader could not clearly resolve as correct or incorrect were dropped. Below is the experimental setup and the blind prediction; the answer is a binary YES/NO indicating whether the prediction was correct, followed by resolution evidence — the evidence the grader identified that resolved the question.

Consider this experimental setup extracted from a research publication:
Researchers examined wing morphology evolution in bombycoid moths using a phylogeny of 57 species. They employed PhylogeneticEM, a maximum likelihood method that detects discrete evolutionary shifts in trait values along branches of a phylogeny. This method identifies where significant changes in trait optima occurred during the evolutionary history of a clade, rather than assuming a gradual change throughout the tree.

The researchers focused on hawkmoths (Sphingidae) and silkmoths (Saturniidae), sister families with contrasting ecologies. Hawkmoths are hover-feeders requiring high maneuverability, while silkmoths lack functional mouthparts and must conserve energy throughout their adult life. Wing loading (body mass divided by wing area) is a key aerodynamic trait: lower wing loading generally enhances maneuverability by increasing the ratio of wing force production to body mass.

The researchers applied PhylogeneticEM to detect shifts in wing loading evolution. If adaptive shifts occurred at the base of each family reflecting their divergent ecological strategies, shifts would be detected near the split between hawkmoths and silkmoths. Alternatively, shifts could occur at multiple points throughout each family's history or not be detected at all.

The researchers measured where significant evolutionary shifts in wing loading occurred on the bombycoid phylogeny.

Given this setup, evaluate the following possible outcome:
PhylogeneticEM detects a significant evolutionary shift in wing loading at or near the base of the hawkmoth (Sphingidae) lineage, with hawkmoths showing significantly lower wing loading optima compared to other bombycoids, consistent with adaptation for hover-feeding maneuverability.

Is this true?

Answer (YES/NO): NO